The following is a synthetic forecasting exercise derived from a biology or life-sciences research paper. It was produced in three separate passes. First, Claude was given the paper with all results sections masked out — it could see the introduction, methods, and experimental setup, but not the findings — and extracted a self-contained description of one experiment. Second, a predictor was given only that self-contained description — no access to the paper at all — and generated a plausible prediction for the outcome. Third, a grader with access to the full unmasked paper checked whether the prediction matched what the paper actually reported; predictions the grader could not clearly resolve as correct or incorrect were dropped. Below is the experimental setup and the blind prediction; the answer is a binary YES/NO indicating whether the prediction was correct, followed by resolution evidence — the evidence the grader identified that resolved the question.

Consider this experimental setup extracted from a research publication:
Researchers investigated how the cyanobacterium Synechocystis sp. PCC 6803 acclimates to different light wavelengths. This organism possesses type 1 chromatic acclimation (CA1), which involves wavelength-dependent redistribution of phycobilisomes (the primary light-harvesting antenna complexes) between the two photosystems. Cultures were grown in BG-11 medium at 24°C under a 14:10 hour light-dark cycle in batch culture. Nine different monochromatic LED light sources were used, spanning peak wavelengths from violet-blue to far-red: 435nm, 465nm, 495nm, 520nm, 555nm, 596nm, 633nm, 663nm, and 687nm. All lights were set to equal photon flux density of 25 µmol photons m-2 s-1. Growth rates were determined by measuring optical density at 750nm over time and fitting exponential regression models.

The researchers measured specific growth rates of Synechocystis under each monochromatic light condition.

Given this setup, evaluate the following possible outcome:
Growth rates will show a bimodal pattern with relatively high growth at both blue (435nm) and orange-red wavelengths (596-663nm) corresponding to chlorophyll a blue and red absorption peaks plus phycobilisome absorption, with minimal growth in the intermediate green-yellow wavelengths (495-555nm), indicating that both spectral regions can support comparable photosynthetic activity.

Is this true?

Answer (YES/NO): NO